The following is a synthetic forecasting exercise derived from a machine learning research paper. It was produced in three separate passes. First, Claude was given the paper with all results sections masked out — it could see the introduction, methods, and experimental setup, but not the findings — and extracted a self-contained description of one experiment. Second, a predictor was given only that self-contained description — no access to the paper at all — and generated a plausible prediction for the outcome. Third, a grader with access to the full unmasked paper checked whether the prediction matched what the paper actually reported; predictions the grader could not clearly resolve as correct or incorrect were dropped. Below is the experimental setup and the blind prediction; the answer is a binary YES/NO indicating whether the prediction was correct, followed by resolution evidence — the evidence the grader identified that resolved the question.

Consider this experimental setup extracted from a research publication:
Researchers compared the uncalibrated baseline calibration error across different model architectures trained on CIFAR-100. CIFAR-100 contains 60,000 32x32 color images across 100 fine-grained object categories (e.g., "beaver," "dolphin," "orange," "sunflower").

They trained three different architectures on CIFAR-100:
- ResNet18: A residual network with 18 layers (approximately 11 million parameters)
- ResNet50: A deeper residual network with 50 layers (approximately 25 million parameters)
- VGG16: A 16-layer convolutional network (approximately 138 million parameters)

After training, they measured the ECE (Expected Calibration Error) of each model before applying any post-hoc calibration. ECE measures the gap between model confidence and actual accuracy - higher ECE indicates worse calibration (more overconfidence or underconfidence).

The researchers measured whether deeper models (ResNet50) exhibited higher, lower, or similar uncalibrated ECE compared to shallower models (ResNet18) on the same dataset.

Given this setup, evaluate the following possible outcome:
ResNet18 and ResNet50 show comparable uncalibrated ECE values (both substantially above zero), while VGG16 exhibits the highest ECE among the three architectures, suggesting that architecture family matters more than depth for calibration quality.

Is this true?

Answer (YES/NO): YES